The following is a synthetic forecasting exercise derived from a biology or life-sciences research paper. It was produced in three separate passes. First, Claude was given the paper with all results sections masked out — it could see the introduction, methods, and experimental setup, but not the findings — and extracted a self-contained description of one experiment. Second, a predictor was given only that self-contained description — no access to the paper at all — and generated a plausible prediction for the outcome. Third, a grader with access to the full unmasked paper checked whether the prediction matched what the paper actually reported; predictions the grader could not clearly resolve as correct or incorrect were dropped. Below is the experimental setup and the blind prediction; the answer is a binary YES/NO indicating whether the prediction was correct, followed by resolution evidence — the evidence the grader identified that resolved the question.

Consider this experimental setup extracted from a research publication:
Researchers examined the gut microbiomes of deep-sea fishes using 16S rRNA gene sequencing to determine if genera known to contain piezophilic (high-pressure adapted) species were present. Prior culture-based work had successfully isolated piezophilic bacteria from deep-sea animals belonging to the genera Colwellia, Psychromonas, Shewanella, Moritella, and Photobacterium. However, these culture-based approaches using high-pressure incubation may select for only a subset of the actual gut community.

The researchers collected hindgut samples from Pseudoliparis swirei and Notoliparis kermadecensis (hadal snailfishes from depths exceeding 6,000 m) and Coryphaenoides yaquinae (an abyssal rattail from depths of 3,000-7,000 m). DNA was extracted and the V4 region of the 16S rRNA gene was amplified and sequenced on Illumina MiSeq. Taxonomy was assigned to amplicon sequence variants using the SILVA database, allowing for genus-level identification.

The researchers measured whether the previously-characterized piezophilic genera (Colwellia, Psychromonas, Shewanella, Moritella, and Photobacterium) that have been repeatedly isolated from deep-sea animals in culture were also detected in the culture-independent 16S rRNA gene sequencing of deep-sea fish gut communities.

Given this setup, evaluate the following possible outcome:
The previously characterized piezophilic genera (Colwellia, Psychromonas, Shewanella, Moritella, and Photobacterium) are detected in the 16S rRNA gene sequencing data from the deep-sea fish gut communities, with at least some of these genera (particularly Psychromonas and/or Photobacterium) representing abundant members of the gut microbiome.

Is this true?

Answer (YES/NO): YES